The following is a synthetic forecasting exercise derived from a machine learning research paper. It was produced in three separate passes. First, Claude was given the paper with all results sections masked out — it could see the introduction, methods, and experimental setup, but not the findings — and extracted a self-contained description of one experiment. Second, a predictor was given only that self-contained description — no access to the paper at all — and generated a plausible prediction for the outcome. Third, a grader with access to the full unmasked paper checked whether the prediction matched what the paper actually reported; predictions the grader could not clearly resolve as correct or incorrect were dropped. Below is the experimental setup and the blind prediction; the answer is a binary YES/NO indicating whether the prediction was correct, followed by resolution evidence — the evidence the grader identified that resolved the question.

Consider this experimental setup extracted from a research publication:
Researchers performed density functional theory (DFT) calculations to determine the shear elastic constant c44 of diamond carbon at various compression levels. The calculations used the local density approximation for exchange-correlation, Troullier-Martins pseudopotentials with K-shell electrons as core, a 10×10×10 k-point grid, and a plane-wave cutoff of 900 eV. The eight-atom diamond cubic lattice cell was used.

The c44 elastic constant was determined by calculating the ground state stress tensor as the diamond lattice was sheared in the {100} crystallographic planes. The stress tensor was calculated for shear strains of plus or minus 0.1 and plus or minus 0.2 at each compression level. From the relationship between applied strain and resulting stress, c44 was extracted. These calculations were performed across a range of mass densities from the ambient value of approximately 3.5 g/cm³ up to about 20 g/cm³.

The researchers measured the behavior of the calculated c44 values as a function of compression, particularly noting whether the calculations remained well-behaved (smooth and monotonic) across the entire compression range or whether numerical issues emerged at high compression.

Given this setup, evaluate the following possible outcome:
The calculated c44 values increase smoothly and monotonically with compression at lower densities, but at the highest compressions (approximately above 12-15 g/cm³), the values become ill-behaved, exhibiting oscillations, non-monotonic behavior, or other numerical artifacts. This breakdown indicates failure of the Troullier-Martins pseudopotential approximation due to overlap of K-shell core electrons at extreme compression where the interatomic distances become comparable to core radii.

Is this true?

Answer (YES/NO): NO